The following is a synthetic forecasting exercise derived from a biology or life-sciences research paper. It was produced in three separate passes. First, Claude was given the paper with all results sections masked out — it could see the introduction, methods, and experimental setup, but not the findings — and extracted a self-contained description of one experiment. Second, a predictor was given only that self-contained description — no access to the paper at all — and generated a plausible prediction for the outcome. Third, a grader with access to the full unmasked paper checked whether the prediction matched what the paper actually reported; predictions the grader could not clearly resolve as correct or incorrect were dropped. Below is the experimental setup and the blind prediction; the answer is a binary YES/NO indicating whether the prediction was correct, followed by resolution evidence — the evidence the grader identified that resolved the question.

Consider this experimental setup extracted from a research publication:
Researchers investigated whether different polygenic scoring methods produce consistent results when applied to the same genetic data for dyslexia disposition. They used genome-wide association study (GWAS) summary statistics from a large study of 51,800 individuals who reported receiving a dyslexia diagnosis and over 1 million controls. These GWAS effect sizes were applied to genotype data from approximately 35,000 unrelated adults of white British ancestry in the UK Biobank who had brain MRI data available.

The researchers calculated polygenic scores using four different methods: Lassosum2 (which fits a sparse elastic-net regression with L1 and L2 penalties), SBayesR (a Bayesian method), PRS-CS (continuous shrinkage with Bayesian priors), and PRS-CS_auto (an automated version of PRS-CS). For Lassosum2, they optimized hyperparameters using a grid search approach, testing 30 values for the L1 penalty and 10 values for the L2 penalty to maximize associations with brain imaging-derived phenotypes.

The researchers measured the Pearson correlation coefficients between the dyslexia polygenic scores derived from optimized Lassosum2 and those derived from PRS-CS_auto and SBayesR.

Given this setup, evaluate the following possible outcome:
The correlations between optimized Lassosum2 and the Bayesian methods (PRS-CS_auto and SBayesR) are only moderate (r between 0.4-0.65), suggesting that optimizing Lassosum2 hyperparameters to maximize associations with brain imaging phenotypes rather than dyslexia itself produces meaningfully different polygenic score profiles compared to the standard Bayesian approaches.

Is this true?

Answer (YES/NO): NO